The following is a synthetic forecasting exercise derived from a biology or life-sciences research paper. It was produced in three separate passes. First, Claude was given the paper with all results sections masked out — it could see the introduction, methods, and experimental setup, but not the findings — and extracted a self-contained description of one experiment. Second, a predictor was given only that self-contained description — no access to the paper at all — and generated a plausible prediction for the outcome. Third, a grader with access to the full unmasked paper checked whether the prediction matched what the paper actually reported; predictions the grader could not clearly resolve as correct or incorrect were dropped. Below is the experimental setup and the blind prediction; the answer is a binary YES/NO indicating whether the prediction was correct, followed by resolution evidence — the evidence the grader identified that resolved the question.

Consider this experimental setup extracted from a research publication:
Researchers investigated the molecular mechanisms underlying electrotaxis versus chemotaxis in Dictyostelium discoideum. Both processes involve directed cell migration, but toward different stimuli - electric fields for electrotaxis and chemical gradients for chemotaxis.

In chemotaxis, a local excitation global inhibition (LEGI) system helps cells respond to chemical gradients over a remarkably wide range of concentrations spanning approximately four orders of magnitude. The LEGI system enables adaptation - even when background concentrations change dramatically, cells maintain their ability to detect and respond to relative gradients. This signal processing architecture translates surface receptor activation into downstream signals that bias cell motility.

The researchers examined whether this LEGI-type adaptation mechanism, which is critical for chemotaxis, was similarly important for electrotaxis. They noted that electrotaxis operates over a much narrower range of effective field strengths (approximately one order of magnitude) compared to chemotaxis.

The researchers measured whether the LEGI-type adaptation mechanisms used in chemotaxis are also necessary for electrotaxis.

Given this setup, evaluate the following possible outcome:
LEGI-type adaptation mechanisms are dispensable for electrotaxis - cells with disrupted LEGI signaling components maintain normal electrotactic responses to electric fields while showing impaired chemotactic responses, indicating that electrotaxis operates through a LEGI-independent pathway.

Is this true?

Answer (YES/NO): YES